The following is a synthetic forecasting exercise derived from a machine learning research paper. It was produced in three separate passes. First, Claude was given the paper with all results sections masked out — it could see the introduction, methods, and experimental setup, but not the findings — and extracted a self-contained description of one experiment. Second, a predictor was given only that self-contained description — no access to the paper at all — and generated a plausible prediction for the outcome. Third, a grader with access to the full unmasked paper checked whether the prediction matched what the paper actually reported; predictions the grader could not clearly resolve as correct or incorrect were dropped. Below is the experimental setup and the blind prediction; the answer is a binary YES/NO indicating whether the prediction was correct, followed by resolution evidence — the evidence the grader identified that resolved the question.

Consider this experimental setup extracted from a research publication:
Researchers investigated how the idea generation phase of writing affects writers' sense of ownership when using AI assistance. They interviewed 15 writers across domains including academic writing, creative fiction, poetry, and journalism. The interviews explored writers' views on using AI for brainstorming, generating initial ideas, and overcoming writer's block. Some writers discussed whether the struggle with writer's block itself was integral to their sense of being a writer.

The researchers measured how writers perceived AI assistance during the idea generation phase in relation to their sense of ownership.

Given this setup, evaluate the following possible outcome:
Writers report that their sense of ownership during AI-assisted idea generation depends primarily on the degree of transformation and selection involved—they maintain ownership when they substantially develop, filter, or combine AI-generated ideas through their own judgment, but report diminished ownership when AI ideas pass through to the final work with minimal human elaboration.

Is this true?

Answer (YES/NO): NO